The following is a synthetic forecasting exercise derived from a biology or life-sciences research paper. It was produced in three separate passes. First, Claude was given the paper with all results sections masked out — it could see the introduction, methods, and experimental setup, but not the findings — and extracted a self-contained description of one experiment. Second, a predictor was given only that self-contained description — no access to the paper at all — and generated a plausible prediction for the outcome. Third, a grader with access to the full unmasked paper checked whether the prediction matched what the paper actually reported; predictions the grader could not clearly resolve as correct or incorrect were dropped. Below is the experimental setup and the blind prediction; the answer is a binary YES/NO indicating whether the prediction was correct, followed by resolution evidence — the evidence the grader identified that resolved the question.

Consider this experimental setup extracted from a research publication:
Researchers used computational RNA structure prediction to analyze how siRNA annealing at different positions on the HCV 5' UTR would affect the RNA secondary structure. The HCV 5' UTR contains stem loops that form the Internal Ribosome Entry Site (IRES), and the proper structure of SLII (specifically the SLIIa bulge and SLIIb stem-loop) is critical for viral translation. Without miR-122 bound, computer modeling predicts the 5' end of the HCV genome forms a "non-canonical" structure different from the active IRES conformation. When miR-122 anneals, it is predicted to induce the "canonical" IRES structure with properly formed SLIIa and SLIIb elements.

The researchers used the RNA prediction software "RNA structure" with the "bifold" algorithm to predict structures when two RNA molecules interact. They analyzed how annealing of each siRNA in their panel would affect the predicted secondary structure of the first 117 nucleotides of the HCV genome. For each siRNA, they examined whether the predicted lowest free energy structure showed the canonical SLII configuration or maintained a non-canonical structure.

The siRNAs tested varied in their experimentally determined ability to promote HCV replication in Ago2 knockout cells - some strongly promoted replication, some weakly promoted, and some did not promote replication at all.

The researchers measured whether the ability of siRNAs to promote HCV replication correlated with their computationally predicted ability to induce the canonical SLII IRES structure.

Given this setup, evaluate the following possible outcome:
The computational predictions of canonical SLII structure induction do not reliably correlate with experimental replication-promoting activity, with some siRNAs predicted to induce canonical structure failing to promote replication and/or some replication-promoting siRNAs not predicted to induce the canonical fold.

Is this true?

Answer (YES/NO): NO